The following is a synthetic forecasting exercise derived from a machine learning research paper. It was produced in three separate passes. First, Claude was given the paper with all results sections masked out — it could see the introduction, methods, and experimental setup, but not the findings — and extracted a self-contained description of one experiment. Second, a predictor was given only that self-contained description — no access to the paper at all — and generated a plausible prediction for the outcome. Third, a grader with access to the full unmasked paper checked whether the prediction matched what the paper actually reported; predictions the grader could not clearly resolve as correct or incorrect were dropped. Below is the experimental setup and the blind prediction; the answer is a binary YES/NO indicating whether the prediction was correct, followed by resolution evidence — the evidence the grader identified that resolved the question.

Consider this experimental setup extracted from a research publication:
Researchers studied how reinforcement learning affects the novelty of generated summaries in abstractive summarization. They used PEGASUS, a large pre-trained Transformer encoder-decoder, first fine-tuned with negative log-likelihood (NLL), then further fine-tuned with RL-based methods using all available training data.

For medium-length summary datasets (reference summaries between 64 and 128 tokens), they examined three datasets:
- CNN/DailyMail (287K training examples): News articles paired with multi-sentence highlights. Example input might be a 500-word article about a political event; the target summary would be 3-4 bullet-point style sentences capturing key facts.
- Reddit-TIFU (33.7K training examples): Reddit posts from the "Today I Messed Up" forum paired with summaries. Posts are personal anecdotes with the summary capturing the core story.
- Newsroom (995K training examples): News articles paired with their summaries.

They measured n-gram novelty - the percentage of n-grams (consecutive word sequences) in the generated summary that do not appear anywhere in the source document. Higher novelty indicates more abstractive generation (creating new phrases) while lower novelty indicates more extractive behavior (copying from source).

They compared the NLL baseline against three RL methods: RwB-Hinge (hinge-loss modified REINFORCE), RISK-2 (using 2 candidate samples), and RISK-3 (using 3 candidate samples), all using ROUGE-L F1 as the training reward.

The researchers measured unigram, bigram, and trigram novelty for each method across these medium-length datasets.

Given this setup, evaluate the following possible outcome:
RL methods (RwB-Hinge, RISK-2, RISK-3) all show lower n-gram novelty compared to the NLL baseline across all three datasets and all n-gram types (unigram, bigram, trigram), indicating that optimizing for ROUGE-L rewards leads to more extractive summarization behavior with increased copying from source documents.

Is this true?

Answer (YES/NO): NO